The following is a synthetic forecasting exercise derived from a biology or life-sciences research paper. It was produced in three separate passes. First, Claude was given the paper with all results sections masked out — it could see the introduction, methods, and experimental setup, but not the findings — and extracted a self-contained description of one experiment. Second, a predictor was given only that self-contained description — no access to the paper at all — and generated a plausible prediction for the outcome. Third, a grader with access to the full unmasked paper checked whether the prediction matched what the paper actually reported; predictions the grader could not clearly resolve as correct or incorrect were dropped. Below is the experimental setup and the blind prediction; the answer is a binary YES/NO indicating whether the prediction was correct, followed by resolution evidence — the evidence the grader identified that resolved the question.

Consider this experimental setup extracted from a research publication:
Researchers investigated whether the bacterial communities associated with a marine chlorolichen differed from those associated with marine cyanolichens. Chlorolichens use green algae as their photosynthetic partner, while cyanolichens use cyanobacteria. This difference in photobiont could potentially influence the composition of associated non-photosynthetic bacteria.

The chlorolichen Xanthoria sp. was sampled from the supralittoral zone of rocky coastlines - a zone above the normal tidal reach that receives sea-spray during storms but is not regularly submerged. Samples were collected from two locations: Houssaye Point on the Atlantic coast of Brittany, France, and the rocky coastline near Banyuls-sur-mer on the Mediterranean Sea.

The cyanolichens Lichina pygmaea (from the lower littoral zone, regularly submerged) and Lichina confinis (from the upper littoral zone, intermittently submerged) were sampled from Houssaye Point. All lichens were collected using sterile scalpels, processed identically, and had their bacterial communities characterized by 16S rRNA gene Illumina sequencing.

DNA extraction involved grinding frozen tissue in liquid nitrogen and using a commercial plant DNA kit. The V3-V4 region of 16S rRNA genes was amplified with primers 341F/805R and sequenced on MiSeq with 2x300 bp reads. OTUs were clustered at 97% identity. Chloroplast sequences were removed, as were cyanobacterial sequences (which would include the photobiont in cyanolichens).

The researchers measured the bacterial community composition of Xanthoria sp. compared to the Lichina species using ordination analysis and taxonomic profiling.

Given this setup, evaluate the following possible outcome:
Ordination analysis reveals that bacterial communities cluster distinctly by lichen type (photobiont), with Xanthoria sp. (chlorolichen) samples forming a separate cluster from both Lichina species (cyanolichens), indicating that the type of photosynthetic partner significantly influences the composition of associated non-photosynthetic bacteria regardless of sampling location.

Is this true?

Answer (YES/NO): NO